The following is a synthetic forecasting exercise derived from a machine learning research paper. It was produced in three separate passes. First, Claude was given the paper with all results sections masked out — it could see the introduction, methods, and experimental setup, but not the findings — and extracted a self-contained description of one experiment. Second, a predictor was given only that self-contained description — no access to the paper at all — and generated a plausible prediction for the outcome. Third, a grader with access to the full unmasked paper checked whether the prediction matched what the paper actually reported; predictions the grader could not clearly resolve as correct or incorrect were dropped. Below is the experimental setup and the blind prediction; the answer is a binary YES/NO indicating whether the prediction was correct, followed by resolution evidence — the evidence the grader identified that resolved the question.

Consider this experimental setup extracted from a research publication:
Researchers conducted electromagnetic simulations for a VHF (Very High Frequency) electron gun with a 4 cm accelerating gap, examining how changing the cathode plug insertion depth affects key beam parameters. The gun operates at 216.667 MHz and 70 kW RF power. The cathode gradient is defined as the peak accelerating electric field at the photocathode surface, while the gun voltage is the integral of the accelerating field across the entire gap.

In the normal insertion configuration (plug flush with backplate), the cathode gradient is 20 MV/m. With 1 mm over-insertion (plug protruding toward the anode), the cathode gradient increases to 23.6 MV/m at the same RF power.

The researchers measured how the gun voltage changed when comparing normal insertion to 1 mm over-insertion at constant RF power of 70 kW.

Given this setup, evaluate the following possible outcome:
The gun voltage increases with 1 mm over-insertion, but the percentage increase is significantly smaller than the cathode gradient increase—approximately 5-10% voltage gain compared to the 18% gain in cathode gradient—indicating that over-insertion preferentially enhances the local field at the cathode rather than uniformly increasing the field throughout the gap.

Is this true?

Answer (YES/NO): NO